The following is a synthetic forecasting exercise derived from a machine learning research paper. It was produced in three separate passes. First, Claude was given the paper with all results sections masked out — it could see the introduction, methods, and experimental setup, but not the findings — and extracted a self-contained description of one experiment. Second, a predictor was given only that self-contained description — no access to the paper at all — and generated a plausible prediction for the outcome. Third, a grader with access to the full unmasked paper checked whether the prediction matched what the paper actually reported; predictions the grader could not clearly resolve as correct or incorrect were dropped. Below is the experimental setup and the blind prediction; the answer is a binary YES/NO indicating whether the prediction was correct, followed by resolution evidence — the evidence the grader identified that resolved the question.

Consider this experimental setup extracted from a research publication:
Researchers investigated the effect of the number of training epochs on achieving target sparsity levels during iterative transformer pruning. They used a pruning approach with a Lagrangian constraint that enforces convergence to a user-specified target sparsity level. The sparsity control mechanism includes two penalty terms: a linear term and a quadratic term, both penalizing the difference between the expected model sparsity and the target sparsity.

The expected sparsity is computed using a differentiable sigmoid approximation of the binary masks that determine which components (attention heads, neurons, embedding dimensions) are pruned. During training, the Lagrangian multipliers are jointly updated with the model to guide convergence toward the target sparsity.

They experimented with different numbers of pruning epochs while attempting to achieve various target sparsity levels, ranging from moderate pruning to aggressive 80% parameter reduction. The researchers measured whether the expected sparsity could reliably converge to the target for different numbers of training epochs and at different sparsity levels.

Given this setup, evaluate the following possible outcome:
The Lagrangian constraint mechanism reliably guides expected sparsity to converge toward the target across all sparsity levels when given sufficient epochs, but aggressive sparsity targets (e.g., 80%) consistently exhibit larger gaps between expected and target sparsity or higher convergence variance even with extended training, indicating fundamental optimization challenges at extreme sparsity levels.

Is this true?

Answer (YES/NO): NO